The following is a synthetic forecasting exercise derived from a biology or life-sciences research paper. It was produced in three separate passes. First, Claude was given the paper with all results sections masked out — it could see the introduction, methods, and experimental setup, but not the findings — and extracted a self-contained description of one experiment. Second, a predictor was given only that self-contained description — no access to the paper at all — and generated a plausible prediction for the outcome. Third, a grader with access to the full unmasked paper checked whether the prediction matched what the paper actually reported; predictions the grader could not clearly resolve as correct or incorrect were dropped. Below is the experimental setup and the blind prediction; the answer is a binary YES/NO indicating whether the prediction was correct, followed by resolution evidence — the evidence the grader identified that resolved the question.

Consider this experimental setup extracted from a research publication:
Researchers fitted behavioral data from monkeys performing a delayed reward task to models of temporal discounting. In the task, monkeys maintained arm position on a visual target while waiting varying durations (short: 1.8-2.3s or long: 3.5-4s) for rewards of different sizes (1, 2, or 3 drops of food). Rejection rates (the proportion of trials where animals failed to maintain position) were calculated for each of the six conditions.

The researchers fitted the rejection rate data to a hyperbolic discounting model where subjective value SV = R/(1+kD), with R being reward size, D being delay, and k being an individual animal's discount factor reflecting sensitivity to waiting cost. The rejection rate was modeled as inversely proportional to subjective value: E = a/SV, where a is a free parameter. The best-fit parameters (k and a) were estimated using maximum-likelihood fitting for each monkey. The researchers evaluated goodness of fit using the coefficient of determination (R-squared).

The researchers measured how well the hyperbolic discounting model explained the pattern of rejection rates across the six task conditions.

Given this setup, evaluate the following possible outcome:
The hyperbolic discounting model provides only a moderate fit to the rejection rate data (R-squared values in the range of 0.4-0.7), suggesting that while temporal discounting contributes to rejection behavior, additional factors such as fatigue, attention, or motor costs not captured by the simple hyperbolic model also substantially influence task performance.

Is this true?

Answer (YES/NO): NO